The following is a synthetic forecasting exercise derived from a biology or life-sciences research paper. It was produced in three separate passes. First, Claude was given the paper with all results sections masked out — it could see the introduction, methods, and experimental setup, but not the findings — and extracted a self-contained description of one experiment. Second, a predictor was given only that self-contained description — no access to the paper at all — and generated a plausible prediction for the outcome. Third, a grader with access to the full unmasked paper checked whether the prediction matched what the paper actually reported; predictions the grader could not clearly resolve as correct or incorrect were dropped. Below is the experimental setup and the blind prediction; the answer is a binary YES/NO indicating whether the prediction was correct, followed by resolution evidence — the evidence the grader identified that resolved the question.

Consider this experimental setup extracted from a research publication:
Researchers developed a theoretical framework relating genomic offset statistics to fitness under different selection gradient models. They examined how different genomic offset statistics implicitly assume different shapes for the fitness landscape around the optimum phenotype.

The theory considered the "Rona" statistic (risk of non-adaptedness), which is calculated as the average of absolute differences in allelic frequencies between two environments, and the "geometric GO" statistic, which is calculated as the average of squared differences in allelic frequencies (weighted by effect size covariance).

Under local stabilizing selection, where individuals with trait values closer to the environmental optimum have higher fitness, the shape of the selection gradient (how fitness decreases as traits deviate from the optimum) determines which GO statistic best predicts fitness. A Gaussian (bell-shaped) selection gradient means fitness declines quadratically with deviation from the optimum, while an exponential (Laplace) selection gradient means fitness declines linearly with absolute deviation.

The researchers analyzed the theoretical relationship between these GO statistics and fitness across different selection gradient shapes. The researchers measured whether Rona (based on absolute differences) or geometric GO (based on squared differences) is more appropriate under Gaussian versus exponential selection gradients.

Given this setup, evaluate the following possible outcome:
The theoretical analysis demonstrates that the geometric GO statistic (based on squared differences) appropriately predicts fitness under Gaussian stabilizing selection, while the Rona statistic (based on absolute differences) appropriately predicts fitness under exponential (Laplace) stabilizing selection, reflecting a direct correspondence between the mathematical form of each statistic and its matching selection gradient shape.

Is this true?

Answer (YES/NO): YES